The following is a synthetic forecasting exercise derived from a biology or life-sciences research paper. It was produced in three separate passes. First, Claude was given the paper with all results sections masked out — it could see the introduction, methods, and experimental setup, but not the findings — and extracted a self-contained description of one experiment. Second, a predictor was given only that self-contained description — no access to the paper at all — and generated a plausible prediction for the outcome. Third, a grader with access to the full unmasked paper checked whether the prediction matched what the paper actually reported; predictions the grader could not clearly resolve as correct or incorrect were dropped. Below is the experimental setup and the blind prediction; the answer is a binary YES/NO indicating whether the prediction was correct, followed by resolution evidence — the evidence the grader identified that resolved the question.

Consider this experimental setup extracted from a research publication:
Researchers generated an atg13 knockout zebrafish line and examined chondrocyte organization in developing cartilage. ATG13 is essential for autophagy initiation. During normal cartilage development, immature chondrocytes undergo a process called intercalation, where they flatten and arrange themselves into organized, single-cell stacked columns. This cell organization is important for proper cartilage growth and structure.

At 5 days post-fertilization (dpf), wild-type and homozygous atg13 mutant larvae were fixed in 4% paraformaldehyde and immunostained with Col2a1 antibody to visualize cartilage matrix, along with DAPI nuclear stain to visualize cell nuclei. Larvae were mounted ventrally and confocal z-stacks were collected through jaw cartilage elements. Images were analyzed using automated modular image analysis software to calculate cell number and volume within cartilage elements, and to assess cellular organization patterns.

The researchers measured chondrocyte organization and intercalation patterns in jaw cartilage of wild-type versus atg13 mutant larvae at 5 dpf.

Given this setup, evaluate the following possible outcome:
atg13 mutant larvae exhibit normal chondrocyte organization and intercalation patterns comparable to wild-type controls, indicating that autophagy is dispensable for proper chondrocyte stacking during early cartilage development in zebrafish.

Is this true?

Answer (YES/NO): NO